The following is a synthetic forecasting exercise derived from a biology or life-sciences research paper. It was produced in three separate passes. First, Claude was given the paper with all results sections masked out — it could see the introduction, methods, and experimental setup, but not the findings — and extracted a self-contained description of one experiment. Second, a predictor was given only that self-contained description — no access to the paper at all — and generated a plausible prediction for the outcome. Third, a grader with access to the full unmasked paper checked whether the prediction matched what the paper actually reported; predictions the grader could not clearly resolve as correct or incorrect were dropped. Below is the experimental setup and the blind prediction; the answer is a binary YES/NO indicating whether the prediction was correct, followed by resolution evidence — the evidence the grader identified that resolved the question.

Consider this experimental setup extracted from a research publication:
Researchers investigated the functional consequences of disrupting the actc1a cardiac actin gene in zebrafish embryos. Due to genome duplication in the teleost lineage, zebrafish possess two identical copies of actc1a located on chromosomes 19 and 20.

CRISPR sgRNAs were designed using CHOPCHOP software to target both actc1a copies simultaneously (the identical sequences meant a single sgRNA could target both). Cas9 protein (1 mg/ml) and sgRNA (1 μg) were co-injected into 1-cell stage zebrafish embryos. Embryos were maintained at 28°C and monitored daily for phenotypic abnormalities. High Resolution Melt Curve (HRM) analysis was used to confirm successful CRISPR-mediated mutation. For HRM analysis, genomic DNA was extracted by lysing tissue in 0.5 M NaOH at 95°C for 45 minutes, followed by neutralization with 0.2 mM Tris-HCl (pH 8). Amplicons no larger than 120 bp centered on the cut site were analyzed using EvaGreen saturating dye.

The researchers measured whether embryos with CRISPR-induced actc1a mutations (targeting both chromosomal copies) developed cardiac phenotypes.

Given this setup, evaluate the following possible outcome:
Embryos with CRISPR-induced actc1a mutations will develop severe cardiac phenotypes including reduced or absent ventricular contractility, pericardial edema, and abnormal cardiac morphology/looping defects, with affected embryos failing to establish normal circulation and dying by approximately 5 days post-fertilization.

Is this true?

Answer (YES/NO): NO